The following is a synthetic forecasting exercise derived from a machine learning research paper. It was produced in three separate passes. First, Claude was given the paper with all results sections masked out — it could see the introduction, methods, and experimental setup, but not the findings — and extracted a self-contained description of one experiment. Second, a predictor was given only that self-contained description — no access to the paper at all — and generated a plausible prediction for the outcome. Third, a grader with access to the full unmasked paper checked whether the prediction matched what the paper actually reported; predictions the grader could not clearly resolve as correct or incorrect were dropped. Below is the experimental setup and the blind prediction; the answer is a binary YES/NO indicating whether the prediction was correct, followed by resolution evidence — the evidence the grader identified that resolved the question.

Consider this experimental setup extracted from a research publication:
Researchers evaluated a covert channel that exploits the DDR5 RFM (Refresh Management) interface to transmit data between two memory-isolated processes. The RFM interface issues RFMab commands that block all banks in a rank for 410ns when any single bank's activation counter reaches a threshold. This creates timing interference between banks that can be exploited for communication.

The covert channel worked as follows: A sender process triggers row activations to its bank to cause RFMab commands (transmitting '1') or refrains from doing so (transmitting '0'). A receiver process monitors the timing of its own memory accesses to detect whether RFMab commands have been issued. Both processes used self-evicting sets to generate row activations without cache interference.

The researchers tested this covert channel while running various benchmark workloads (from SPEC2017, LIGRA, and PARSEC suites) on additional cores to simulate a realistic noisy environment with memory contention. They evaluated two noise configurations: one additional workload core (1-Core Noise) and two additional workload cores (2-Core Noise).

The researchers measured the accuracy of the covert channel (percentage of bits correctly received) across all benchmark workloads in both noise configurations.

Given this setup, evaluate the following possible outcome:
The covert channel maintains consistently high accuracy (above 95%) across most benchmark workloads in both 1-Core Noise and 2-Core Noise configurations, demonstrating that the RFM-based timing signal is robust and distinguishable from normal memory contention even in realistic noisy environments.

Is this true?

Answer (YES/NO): NO